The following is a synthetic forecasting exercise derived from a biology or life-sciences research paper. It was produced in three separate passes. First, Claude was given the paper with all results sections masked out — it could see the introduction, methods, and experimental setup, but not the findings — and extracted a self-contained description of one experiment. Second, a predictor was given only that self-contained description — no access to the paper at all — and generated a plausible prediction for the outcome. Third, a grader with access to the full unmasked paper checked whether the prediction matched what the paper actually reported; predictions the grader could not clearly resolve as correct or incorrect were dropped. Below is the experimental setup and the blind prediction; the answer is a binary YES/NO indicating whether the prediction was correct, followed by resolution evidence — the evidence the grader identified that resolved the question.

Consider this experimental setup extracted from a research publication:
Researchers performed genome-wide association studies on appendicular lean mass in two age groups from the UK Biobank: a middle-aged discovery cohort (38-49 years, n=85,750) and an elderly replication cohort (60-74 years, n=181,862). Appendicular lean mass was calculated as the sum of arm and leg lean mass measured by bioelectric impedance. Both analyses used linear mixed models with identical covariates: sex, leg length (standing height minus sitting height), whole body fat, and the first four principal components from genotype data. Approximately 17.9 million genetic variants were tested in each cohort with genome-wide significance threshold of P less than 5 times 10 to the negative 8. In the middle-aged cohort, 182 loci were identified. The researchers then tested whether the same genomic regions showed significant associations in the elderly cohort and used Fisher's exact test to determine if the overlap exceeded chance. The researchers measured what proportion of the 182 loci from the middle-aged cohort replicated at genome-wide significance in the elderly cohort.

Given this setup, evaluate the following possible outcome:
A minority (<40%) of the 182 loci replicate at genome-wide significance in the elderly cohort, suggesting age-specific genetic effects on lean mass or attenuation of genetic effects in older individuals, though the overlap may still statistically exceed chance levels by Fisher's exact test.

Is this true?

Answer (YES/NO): NO